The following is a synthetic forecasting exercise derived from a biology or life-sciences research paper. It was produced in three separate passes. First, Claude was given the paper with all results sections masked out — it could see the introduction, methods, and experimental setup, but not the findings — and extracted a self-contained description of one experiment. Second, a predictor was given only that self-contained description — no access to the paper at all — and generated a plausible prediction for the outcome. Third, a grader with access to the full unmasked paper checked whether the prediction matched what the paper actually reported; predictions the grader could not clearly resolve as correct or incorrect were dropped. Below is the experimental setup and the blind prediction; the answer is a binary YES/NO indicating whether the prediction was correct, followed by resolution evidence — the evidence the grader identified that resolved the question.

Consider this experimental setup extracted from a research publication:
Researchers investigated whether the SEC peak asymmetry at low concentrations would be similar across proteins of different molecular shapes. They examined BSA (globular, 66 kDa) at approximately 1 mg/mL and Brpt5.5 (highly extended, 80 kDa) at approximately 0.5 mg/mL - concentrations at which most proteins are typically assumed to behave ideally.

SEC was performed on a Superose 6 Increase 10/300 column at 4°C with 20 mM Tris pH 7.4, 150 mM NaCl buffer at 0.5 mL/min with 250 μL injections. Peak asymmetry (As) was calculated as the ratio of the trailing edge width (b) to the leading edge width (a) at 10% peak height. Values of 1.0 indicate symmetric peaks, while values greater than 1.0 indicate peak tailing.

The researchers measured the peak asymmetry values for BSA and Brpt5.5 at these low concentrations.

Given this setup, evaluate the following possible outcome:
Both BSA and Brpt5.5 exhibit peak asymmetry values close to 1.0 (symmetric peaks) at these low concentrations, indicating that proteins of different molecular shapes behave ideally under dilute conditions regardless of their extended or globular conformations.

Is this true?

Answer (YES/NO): NO